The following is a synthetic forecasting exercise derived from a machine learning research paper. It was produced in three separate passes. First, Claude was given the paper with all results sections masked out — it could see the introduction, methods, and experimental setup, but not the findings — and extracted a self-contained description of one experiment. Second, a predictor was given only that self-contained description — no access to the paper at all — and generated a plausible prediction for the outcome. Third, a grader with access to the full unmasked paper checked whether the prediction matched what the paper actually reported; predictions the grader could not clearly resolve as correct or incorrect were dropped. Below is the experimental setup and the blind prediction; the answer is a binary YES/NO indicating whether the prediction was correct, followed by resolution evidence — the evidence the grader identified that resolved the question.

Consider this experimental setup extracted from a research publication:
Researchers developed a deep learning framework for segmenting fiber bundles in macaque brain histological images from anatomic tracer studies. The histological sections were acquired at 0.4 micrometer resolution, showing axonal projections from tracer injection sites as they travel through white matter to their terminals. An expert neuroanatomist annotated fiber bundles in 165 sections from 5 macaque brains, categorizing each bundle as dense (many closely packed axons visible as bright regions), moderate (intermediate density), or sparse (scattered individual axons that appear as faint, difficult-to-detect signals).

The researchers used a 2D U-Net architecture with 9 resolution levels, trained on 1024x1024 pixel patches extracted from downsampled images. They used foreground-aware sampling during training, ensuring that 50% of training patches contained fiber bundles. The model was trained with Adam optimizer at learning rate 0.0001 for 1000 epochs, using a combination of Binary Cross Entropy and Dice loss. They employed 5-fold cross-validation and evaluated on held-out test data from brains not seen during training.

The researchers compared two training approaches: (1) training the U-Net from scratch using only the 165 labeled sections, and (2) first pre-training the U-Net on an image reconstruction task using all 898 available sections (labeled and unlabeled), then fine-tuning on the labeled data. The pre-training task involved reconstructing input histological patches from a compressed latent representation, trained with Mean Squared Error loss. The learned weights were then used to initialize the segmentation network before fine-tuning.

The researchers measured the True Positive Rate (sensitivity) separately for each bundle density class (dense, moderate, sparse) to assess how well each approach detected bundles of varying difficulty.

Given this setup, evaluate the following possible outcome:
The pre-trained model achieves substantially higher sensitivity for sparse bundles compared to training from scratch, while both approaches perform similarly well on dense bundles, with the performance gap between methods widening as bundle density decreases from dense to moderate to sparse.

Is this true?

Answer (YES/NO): NO